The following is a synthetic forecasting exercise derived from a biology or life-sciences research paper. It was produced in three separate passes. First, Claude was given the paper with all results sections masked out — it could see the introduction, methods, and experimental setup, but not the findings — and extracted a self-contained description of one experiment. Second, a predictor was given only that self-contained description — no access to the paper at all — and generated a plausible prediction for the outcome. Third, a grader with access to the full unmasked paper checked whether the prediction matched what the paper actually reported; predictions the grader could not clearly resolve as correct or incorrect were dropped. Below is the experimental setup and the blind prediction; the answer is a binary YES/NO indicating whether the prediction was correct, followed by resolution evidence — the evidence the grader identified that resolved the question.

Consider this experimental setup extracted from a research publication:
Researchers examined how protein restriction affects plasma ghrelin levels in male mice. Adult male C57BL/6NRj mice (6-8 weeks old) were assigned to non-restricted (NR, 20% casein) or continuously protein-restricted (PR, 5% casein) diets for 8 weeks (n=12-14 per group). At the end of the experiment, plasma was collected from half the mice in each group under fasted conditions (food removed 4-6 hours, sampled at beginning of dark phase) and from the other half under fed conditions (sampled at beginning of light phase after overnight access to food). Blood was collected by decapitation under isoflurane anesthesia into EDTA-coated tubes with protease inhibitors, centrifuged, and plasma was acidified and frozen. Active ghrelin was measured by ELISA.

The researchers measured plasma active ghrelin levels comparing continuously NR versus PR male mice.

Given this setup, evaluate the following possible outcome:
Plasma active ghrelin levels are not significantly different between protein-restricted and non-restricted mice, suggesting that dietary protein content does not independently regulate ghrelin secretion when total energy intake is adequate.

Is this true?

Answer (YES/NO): NO